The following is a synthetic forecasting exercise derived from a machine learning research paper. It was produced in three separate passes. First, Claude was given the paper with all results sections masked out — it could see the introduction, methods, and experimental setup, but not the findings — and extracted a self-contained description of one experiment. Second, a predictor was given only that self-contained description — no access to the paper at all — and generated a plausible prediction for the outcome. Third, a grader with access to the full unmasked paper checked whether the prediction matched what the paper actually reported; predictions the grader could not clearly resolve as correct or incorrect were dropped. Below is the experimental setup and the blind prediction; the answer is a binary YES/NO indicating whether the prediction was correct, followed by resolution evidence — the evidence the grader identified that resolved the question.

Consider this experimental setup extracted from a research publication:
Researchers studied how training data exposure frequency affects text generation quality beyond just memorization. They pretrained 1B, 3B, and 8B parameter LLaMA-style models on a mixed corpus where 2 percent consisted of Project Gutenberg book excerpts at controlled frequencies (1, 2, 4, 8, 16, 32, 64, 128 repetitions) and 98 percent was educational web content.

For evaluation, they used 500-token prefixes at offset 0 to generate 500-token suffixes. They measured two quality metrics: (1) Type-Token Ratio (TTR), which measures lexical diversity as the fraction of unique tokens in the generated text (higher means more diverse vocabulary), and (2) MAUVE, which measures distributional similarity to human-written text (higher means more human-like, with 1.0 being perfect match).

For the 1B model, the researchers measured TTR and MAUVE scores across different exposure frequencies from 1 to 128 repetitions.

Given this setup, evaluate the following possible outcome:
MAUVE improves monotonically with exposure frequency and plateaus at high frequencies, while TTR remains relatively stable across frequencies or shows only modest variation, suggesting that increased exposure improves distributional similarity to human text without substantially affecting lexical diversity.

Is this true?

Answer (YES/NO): NO